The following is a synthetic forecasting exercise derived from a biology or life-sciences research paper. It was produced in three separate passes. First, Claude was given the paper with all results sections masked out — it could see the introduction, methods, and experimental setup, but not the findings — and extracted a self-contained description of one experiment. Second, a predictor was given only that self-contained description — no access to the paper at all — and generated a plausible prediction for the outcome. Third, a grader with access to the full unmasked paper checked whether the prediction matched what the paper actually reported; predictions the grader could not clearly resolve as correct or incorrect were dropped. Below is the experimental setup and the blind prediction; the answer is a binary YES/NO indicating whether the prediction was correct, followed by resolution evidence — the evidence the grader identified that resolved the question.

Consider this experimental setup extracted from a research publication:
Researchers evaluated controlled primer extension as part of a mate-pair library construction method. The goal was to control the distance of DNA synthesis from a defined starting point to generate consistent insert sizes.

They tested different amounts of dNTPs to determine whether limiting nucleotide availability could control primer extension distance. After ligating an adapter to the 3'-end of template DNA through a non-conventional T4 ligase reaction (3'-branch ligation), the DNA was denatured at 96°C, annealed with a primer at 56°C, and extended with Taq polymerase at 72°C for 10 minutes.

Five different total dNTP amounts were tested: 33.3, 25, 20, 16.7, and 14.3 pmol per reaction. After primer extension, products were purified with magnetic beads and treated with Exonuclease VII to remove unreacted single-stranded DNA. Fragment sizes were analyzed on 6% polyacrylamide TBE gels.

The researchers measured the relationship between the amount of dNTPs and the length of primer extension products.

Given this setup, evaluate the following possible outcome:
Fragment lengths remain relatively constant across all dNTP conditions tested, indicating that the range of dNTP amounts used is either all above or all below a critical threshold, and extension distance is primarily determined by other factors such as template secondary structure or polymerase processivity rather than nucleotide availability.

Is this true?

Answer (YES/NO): NO